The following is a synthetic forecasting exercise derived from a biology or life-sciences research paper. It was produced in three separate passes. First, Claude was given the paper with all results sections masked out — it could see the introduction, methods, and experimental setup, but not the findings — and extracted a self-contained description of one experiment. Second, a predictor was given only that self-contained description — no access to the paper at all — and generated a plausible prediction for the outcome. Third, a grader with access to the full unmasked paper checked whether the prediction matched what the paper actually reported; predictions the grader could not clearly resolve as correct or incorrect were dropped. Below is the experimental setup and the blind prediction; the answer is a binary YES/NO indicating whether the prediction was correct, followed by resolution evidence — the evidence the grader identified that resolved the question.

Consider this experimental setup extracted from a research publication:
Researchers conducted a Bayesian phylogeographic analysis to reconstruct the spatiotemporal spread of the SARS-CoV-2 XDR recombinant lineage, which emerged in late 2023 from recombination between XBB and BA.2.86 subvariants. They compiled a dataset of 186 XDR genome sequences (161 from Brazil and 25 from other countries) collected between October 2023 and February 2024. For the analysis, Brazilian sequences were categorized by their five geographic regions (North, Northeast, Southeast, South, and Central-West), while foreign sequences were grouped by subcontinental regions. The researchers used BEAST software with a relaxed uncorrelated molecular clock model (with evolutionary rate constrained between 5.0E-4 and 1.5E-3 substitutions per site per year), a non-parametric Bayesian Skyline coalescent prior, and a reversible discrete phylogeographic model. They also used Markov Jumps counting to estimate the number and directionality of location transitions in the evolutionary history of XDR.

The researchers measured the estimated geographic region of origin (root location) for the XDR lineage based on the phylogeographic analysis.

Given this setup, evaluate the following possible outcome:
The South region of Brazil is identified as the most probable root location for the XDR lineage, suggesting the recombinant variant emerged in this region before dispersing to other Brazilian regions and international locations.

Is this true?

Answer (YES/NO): NO